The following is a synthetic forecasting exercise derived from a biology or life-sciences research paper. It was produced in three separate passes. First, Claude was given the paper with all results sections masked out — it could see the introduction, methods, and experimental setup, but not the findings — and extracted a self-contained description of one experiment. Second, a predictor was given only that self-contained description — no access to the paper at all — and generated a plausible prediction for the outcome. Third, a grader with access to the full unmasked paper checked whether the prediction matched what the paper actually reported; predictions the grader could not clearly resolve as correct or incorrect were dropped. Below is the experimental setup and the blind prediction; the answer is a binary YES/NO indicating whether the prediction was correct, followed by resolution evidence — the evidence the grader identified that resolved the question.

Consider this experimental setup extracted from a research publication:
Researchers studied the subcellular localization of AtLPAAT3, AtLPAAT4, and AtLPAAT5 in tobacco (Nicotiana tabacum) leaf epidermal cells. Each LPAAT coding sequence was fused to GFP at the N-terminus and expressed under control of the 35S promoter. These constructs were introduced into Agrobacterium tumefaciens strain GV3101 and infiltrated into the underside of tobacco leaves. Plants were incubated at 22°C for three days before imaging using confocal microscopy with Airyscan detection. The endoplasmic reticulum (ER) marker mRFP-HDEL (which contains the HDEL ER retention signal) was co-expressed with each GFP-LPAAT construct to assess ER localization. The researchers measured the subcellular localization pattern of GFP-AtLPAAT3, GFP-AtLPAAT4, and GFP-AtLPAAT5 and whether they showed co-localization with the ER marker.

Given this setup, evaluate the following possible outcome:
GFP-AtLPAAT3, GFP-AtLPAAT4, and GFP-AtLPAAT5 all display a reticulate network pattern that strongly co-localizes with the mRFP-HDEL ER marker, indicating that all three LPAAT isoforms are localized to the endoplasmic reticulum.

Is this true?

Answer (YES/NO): NO